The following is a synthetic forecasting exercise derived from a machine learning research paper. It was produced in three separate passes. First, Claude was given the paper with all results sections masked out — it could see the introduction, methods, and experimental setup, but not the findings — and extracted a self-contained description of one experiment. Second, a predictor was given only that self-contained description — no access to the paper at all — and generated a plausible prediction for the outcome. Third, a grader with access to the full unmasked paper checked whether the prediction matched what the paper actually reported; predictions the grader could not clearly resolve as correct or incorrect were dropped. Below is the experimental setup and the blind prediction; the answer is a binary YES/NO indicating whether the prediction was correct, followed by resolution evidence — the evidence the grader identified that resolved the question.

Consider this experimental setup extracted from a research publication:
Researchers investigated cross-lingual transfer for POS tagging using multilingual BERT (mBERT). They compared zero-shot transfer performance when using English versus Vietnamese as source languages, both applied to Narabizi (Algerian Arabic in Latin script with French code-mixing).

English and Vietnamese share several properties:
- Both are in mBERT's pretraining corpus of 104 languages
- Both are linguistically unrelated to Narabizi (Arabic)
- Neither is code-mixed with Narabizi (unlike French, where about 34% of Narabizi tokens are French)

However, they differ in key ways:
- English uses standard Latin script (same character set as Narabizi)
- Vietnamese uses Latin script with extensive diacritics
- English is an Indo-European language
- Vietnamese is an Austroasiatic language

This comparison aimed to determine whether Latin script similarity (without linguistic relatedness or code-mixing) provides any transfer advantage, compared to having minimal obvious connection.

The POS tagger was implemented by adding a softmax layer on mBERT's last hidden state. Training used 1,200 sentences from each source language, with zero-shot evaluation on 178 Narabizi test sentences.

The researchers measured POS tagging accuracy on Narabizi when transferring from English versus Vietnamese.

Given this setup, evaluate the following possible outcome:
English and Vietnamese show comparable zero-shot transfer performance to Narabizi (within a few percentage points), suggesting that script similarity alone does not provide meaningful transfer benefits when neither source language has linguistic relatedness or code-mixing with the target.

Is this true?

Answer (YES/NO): NO